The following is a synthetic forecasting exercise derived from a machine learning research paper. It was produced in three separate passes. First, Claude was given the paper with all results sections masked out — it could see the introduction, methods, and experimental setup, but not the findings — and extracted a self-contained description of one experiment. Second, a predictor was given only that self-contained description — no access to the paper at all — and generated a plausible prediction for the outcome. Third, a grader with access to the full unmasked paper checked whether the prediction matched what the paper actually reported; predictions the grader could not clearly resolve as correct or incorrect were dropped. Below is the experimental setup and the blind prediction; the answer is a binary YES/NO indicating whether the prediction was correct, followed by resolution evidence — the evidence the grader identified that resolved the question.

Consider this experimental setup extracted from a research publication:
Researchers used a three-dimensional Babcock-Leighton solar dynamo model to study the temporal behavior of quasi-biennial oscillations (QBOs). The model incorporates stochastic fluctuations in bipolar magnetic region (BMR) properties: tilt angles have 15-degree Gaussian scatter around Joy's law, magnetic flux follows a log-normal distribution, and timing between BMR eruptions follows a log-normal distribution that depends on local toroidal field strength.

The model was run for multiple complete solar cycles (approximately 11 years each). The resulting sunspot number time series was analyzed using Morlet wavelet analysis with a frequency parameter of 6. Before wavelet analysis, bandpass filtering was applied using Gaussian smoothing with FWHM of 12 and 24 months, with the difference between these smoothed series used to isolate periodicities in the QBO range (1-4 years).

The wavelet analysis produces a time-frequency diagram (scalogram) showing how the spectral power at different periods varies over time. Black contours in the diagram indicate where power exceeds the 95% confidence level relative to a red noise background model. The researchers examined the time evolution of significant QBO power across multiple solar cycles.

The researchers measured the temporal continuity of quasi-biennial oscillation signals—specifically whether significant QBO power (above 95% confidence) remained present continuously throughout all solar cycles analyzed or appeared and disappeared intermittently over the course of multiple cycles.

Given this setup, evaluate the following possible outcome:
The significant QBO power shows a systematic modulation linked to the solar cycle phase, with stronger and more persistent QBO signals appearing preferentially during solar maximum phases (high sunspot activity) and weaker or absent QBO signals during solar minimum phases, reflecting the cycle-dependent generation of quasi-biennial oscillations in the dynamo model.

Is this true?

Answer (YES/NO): YES